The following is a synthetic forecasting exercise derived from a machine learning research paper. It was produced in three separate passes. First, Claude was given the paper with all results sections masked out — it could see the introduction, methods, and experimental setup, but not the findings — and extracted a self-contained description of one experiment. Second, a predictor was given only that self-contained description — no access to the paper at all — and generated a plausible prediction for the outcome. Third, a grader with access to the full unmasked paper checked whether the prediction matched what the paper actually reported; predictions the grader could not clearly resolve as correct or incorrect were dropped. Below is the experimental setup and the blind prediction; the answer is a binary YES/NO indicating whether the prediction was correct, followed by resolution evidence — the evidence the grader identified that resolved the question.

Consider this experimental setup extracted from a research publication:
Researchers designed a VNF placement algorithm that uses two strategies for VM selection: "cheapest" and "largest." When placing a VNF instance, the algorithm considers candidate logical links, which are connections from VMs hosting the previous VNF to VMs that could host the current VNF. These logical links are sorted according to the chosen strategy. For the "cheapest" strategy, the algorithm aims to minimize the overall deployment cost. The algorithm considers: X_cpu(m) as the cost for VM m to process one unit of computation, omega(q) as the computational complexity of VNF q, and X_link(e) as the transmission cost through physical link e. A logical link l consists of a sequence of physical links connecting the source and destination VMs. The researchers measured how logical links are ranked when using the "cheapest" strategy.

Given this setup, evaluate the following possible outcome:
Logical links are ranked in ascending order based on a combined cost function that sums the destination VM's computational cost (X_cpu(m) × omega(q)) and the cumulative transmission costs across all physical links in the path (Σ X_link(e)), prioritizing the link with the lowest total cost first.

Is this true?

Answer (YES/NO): YES